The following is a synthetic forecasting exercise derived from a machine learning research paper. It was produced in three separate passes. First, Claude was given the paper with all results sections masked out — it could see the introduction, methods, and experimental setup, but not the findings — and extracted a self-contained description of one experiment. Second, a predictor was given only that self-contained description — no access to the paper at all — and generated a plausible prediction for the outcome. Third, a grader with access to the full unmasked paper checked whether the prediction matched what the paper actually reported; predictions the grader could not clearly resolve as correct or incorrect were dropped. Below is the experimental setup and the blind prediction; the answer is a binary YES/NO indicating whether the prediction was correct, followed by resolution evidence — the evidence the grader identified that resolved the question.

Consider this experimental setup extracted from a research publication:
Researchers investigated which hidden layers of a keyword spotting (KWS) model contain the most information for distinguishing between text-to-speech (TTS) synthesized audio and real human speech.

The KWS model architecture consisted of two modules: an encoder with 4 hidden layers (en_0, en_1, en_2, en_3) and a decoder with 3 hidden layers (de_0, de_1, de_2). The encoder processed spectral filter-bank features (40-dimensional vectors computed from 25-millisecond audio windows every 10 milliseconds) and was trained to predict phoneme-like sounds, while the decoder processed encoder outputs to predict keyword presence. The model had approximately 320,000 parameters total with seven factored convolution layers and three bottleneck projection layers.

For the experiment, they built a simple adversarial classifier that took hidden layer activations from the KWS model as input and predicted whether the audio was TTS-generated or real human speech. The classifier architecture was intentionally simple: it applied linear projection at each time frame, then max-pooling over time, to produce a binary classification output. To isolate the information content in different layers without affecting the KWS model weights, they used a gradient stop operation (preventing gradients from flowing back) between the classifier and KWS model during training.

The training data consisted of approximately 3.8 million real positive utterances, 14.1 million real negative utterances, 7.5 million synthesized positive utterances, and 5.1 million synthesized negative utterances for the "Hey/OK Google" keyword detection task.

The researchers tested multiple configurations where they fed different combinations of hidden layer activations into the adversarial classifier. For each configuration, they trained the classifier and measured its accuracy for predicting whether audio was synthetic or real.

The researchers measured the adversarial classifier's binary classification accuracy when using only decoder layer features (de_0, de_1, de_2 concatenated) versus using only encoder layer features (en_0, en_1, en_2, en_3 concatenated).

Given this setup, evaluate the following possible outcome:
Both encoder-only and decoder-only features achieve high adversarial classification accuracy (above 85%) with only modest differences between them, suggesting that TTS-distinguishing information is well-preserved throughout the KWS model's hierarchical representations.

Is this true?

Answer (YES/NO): YES